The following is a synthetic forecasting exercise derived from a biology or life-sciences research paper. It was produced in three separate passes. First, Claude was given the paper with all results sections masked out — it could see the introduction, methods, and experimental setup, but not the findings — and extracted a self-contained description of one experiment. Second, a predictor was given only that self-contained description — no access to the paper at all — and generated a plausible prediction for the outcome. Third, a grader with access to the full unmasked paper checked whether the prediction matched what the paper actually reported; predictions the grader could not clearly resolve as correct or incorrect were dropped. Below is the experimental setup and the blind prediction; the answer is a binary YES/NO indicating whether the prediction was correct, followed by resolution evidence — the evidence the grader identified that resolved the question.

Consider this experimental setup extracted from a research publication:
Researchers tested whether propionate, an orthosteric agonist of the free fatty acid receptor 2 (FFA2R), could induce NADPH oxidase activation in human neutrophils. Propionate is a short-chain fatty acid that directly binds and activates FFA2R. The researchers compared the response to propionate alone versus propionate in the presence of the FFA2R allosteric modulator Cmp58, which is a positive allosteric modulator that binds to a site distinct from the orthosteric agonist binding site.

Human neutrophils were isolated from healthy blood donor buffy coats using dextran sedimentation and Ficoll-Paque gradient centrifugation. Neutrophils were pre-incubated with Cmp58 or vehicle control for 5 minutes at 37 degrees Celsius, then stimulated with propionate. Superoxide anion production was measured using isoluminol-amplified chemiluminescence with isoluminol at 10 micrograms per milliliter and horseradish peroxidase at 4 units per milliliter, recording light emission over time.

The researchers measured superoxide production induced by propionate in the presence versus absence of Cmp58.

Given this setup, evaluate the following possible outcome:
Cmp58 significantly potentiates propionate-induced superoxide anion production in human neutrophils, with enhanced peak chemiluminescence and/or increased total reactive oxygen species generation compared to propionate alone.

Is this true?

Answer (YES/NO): YES